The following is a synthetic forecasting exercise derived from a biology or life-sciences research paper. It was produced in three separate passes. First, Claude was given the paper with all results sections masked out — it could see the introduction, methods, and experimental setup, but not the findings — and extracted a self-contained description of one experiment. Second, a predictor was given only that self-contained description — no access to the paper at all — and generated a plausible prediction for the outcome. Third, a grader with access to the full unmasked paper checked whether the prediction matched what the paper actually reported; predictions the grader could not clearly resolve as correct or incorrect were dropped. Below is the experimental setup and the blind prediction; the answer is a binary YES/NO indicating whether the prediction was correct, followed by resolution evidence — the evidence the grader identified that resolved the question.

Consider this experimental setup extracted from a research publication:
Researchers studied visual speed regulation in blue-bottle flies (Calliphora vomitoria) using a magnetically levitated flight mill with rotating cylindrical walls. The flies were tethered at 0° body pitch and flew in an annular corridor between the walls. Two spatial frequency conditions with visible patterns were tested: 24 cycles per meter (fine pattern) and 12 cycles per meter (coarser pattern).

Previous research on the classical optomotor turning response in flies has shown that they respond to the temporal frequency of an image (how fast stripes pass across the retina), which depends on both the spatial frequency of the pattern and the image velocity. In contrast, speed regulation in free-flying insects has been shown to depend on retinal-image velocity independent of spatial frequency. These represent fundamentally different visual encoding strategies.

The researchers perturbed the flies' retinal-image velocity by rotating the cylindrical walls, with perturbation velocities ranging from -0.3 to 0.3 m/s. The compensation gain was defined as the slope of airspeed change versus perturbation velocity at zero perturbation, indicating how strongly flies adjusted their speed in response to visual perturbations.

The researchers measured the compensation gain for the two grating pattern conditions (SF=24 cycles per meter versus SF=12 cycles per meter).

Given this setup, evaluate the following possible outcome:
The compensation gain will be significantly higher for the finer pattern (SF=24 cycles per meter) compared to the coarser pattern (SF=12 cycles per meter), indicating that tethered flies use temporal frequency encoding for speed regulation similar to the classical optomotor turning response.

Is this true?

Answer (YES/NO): NO